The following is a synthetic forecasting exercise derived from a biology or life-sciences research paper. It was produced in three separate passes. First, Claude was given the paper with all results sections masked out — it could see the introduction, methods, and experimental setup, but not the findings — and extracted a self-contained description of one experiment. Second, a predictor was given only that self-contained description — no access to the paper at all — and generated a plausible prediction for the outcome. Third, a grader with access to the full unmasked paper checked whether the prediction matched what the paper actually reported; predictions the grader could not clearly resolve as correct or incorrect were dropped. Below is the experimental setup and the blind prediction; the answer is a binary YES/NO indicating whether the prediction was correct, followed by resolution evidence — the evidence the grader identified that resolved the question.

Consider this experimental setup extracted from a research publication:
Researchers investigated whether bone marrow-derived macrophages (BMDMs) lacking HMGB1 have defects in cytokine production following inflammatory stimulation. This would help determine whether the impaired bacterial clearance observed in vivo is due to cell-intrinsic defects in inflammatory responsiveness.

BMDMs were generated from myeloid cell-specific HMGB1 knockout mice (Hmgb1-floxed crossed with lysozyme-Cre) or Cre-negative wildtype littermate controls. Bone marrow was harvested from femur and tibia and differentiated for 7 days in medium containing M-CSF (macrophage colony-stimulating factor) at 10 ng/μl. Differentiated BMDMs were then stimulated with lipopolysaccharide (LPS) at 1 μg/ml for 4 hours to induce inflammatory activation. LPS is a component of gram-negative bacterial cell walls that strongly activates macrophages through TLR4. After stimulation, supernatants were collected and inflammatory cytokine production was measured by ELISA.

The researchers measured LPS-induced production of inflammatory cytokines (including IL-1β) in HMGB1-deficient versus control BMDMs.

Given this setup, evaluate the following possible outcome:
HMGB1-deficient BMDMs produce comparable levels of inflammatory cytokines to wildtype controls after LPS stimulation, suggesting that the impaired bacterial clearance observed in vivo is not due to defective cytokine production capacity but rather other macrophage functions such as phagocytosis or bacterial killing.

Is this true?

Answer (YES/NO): NO